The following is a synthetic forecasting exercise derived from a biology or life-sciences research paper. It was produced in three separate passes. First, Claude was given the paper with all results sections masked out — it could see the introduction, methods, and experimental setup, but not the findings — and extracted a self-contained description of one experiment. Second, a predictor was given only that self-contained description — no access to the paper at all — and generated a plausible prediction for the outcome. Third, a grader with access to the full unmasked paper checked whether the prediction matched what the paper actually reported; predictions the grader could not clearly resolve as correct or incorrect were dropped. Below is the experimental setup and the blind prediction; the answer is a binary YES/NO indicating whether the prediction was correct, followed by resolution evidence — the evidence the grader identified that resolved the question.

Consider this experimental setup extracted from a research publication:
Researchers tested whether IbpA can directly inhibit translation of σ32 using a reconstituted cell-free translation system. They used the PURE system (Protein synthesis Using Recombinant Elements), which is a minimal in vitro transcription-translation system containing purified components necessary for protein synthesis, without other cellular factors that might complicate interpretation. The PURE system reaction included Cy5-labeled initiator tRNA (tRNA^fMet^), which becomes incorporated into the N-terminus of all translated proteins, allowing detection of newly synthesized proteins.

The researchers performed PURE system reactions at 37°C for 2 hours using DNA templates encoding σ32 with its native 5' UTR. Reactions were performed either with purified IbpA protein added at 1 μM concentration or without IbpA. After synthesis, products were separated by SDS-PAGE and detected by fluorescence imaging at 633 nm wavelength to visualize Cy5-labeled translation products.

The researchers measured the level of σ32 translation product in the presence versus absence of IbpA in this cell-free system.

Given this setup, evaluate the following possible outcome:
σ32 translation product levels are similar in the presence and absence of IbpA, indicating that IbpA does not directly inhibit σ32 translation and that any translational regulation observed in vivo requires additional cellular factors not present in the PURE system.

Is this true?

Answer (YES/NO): NO